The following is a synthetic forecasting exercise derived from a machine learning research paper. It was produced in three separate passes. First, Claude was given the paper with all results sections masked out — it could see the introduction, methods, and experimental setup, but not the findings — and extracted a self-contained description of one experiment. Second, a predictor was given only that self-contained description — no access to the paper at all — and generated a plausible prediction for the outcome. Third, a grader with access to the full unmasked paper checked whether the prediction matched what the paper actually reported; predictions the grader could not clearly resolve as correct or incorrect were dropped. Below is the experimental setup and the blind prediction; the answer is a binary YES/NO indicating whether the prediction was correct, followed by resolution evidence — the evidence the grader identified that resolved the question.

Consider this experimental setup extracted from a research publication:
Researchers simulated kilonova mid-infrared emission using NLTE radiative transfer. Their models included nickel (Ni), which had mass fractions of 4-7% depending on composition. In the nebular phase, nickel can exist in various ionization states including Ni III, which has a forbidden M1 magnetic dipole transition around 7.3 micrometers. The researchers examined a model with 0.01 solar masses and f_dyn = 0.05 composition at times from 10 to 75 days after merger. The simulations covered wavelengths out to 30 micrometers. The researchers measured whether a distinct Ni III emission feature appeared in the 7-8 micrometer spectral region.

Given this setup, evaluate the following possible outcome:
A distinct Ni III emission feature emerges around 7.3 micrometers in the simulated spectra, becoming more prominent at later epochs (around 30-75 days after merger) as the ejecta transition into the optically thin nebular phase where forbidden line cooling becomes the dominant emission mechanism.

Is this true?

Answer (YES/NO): NO